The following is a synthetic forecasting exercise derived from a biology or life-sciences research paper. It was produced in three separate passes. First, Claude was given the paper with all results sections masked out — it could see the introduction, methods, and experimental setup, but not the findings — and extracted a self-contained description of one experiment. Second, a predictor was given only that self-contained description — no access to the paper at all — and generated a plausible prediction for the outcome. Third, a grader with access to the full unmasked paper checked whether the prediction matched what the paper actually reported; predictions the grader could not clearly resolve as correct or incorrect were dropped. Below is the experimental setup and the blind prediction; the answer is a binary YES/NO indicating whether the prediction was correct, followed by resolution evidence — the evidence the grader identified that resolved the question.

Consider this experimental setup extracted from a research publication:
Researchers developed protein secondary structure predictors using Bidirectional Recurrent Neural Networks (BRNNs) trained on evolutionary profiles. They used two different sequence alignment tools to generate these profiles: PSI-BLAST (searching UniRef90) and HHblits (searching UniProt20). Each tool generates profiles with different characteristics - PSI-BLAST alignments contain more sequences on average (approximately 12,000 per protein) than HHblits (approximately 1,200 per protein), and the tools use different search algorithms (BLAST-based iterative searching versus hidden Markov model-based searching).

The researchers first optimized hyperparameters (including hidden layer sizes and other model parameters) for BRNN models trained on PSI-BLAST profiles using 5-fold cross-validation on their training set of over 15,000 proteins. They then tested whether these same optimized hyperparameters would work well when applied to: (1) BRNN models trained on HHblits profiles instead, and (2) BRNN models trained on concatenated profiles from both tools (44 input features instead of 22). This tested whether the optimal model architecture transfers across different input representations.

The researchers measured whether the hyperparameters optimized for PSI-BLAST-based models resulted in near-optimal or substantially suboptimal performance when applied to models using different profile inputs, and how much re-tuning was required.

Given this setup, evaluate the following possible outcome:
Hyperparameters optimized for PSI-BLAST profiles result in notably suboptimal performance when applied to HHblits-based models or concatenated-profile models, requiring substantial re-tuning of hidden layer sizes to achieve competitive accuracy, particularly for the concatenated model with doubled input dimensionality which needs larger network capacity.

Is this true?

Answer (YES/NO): NO